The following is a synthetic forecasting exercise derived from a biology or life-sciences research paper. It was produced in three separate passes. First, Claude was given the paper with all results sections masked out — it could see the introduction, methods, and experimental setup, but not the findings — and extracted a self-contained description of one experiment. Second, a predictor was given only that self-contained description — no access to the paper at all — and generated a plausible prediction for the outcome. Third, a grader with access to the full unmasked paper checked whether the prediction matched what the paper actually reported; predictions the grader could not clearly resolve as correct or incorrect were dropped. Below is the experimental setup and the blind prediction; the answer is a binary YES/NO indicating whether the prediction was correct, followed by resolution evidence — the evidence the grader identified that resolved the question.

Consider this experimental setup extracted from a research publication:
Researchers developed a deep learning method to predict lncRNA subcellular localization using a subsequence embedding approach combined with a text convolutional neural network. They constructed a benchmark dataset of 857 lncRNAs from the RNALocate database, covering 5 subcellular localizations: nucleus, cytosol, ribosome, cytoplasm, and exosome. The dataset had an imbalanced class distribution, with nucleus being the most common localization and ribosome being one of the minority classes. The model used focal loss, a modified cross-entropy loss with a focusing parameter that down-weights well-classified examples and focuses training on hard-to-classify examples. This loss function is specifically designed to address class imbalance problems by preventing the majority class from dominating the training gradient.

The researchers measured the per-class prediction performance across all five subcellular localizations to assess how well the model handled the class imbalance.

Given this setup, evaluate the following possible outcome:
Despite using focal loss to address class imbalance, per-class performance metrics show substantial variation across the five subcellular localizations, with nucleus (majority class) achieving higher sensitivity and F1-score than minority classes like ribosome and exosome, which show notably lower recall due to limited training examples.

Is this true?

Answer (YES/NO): YES